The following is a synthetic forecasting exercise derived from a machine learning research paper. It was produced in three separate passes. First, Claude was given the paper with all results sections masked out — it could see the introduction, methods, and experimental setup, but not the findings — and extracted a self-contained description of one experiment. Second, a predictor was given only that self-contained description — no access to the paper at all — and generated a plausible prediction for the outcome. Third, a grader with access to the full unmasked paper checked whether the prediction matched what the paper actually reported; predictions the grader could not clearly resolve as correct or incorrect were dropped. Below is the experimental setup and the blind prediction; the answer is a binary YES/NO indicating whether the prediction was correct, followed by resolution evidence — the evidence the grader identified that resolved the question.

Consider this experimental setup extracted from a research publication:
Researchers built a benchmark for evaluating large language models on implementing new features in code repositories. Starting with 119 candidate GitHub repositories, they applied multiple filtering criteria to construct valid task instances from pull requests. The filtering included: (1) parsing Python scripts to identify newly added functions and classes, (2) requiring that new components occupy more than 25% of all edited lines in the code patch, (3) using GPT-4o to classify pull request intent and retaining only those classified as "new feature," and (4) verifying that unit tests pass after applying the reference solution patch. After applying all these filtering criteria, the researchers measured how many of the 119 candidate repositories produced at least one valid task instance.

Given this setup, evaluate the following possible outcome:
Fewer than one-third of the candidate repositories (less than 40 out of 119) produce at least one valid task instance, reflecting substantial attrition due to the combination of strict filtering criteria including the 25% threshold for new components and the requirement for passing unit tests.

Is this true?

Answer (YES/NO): NO